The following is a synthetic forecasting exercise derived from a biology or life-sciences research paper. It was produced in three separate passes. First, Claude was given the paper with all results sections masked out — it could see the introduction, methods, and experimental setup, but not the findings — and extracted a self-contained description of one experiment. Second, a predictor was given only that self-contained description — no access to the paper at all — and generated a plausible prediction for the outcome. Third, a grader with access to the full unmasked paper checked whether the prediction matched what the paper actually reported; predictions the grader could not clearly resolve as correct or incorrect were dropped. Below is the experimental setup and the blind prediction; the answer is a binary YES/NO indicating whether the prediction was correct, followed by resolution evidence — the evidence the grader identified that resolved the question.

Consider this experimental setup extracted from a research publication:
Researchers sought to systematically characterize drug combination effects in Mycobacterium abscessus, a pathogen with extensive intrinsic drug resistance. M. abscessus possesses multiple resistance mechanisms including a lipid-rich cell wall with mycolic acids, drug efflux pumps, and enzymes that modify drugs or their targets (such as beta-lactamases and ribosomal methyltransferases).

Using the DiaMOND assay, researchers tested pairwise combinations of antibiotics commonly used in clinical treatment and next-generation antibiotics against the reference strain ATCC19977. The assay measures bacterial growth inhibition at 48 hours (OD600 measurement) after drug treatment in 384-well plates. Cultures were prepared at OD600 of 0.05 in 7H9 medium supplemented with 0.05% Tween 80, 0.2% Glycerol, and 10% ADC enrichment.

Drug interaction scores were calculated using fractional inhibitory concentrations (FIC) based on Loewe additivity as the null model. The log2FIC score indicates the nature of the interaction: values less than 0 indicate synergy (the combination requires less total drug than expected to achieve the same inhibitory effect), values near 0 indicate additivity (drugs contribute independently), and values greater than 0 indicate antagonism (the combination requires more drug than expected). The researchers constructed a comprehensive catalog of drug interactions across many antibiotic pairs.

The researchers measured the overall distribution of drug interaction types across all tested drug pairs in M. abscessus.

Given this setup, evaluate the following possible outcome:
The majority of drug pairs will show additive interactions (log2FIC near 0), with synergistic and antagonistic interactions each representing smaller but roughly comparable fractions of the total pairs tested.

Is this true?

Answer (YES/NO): NO